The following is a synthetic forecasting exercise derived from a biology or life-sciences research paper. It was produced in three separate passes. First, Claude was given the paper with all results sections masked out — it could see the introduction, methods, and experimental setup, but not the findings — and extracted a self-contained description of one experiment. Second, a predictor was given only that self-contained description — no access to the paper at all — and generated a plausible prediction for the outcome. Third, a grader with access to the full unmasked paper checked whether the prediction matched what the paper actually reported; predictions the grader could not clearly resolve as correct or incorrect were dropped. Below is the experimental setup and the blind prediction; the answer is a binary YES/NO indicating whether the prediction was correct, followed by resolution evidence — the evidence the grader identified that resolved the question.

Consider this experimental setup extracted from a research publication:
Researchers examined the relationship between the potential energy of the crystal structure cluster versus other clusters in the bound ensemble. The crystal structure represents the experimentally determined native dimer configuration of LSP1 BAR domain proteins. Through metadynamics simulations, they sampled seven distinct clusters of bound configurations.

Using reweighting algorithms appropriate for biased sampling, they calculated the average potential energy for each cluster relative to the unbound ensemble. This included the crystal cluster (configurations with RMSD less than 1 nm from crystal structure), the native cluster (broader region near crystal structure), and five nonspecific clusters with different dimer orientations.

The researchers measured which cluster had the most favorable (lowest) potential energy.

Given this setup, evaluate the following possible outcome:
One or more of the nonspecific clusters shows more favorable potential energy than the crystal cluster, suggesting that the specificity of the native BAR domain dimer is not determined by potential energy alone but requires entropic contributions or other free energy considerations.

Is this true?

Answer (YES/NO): NO